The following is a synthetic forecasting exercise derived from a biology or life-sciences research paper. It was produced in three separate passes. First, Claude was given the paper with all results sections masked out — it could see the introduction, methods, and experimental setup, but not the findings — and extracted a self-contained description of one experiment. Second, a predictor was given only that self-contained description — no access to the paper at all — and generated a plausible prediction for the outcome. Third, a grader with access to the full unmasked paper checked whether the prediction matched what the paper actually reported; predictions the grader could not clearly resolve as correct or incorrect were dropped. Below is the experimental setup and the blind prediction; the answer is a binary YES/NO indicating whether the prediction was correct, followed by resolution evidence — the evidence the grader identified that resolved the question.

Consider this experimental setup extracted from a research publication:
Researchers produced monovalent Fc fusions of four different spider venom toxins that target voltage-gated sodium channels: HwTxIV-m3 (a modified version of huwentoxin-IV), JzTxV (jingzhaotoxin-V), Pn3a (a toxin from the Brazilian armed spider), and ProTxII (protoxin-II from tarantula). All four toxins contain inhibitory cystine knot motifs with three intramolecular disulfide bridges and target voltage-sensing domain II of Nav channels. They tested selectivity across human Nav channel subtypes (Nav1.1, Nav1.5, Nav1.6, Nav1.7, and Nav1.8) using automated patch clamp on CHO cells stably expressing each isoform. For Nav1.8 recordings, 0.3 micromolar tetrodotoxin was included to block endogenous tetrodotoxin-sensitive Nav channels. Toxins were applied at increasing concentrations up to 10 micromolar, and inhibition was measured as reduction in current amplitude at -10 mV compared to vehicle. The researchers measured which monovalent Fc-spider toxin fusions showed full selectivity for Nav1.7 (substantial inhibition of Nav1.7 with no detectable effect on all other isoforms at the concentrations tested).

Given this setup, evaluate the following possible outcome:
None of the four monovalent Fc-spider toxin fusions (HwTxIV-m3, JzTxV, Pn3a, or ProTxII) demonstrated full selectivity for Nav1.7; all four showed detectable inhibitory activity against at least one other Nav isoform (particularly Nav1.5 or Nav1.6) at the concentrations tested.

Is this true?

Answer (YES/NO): NO